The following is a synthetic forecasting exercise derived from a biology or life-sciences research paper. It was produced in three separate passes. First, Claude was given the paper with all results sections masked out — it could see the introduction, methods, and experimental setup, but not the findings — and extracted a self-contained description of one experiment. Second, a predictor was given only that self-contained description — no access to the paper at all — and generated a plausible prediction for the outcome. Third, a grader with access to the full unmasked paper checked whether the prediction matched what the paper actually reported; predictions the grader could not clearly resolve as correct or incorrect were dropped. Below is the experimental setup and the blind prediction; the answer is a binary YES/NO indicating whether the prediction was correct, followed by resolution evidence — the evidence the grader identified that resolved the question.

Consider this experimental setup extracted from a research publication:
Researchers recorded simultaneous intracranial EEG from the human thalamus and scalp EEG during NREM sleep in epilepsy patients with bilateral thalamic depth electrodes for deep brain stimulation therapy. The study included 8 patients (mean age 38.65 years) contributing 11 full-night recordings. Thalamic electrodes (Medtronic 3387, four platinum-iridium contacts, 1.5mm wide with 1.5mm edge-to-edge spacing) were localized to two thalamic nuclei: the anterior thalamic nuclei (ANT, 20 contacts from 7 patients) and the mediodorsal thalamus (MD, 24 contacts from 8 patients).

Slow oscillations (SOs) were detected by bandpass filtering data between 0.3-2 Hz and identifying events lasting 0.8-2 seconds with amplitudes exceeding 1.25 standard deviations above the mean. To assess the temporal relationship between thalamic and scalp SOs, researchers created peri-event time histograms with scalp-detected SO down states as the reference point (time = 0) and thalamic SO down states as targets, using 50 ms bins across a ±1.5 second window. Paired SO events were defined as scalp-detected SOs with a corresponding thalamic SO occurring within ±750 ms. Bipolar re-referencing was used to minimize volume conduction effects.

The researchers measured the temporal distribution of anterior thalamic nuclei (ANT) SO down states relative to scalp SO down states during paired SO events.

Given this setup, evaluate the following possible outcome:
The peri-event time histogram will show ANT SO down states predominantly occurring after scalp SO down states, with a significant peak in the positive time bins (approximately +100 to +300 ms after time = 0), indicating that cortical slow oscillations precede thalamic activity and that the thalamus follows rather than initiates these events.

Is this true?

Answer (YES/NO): NO